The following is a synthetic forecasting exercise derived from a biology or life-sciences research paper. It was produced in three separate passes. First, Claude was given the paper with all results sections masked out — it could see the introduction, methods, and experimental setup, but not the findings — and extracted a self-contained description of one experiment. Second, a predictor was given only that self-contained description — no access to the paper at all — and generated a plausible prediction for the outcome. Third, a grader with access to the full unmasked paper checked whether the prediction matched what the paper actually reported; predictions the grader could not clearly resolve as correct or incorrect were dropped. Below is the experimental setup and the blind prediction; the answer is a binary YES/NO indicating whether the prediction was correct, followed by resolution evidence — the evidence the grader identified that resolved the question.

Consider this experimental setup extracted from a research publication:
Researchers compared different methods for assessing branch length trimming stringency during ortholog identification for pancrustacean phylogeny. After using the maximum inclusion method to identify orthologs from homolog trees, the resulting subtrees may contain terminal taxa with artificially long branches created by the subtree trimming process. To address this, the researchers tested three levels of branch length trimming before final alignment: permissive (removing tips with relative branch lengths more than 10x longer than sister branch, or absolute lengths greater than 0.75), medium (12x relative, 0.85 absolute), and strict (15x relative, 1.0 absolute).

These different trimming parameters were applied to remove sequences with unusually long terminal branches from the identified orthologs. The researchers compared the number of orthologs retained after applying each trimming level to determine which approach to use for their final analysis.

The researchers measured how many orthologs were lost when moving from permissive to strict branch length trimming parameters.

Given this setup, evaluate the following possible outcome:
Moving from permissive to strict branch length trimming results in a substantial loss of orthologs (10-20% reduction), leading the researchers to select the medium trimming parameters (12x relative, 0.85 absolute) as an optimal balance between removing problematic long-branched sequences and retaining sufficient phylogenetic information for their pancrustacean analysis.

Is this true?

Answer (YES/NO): NO